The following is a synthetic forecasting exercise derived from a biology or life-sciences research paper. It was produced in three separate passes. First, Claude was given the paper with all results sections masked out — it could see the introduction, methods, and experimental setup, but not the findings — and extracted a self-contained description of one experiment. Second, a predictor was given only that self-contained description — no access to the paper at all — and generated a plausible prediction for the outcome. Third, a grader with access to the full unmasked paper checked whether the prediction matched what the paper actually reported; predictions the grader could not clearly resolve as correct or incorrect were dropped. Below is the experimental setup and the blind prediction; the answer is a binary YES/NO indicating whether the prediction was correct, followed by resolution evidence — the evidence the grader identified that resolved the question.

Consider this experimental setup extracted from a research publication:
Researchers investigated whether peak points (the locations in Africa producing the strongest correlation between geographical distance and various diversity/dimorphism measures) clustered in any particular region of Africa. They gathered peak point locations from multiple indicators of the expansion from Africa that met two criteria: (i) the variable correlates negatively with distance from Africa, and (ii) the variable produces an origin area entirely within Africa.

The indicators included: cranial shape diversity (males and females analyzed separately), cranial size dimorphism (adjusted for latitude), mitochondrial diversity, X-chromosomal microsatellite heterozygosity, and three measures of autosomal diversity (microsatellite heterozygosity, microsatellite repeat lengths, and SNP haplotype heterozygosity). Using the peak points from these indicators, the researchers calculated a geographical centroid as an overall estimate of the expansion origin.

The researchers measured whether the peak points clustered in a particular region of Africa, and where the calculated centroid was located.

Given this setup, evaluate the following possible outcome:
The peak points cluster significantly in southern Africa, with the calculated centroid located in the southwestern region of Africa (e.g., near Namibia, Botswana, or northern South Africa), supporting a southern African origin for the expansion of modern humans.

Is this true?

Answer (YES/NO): YES